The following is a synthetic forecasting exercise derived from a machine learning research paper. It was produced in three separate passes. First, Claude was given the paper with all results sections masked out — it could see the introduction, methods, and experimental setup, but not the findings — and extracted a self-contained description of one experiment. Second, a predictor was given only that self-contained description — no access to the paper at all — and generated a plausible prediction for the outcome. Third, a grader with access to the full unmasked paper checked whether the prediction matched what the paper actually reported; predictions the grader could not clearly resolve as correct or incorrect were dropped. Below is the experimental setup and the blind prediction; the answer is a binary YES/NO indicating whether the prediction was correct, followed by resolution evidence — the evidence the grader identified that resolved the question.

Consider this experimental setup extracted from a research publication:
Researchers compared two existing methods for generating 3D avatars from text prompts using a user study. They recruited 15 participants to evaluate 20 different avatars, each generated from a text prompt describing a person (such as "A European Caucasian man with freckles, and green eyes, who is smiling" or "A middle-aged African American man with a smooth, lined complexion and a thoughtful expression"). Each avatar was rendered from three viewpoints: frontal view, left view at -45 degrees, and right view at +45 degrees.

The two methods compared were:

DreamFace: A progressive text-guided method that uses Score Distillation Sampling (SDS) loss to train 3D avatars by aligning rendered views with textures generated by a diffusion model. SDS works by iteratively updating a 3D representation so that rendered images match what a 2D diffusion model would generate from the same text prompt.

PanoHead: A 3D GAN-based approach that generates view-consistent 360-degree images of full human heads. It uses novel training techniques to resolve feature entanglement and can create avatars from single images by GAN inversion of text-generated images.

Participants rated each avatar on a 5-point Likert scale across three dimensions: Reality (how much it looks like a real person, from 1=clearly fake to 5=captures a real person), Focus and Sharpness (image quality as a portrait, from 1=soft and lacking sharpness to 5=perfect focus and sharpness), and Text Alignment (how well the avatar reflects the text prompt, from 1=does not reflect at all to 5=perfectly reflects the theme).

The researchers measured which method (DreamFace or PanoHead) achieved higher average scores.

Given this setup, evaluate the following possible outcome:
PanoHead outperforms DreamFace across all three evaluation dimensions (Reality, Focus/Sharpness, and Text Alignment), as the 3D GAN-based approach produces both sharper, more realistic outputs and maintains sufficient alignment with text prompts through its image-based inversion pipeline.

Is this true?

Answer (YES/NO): YES